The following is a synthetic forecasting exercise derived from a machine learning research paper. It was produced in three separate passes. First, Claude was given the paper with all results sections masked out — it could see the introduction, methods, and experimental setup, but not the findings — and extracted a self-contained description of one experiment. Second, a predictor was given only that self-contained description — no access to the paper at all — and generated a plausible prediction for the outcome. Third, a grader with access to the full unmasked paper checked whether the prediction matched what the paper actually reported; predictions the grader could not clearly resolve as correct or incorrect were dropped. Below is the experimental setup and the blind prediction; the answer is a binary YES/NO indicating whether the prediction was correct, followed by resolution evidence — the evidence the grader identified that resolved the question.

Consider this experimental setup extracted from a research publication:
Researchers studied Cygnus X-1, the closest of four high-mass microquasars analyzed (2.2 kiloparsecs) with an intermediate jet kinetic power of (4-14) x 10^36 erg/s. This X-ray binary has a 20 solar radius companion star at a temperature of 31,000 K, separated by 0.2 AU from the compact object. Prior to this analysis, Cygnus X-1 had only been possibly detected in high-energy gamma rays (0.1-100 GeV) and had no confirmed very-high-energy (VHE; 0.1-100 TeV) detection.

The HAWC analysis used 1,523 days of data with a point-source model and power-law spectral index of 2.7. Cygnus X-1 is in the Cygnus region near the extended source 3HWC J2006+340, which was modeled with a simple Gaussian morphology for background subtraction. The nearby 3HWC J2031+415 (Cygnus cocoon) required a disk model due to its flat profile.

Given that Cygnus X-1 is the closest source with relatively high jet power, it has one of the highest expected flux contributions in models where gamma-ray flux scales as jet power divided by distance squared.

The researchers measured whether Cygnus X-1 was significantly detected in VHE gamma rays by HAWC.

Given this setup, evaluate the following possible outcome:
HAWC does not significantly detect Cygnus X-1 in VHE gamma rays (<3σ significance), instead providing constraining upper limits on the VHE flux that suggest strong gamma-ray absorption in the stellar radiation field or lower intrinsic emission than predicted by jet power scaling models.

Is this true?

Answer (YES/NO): YES